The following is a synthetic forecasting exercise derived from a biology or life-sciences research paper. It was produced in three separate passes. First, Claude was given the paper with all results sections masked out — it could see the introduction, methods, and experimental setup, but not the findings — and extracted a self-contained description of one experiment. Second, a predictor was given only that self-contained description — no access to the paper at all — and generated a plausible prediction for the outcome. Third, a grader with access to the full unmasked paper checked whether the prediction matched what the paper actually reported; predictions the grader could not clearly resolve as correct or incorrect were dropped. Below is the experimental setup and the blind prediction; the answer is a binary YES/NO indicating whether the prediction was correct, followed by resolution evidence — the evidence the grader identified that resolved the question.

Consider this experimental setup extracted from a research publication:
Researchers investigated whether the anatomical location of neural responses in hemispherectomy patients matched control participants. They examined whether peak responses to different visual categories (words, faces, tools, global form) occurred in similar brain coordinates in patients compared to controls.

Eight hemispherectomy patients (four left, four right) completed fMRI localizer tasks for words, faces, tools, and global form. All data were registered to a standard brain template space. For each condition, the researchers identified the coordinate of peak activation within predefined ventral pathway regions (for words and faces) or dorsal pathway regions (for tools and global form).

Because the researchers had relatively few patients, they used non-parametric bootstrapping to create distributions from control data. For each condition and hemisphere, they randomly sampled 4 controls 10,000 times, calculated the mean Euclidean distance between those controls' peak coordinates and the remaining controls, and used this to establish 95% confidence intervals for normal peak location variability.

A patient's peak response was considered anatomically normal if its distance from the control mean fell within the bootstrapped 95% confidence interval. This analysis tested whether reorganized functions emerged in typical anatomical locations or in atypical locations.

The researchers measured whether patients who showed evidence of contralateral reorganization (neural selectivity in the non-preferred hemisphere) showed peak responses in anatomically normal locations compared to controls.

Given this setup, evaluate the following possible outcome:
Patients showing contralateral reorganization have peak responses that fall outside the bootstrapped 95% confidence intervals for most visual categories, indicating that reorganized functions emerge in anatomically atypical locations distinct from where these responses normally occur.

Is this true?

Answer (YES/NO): NO